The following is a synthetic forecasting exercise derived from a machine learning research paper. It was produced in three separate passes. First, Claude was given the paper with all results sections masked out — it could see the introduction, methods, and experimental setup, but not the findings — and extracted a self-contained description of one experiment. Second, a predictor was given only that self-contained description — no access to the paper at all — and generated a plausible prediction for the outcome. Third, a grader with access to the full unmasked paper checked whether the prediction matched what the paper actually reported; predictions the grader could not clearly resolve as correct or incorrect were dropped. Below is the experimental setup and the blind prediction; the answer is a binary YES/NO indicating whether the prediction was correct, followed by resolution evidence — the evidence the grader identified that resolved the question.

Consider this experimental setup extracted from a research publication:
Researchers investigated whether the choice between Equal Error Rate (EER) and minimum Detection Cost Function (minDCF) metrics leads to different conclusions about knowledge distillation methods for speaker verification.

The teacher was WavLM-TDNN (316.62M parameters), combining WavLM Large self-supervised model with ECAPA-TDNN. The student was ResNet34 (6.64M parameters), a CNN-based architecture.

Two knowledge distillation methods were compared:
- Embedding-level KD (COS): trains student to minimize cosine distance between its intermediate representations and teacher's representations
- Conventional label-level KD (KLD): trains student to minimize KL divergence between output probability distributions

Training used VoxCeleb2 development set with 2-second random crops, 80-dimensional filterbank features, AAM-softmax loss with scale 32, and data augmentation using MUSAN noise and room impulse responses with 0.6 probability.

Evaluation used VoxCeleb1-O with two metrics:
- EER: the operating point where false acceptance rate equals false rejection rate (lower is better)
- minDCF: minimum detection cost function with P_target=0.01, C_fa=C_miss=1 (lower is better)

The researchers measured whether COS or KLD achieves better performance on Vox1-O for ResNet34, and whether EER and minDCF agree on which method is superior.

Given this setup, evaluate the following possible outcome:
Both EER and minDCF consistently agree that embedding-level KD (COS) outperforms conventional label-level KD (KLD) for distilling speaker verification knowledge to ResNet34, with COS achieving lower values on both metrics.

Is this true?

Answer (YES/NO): NO